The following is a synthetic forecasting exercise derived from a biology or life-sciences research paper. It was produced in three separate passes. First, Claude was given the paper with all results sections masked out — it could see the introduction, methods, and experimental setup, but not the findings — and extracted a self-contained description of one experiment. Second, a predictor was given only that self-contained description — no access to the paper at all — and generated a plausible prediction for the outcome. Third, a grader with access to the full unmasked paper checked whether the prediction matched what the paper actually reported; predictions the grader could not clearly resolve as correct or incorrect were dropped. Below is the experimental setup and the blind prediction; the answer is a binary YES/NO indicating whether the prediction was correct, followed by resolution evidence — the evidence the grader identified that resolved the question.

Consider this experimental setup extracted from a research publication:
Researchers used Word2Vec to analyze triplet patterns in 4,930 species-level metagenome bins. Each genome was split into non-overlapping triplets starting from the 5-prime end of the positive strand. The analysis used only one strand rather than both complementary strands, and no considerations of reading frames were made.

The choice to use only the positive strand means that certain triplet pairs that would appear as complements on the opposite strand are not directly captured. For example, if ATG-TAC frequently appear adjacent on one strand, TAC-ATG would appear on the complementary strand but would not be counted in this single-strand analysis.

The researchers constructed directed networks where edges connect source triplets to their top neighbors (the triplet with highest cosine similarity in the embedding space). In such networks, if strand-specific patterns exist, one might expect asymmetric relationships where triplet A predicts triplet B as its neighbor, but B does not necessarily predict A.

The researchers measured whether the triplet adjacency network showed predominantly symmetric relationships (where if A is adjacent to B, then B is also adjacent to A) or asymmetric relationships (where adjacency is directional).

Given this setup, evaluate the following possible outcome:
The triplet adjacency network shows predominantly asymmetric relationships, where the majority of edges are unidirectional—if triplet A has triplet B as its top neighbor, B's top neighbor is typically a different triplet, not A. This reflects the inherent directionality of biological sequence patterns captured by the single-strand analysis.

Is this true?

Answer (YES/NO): YES